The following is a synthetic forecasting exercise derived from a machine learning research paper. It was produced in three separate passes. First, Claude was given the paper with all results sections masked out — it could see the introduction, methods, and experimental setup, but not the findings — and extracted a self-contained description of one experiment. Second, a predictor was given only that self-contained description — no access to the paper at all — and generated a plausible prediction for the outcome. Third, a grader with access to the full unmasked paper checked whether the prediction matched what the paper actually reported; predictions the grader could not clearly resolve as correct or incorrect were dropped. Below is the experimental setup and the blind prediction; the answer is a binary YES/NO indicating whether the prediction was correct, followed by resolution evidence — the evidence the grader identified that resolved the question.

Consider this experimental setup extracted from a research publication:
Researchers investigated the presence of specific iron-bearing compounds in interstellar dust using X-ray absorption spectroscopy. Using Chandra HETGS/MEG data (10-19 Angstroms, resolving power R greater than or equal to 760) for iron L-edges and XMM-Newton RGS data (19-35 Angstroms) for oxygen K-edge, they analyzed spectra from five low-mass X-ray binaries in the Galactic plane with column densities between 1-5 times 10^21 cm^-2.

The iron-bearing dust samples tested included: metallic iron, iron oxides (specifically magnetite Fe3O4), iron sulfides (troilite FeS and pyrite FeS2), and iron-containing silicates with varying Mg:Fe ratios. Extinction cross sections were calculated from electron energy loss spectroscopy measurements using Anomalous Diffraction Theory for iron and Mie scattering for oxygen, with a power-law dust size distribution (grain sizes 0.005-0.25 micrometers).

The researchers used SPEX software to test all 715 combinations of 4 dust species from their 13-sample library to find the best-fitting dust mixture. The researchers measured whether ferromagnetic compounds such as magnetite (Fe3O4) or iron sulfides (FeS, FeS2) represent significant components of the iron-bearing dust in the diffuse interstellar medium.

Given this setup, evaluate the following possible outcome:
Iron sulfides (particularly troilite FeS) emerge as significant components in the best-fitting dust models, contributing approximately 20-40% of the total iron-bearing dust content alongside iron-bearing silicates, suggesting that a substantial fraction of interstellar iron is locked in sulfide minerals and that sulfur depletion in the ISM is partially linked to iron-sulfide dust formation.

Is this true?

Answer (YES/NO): NO